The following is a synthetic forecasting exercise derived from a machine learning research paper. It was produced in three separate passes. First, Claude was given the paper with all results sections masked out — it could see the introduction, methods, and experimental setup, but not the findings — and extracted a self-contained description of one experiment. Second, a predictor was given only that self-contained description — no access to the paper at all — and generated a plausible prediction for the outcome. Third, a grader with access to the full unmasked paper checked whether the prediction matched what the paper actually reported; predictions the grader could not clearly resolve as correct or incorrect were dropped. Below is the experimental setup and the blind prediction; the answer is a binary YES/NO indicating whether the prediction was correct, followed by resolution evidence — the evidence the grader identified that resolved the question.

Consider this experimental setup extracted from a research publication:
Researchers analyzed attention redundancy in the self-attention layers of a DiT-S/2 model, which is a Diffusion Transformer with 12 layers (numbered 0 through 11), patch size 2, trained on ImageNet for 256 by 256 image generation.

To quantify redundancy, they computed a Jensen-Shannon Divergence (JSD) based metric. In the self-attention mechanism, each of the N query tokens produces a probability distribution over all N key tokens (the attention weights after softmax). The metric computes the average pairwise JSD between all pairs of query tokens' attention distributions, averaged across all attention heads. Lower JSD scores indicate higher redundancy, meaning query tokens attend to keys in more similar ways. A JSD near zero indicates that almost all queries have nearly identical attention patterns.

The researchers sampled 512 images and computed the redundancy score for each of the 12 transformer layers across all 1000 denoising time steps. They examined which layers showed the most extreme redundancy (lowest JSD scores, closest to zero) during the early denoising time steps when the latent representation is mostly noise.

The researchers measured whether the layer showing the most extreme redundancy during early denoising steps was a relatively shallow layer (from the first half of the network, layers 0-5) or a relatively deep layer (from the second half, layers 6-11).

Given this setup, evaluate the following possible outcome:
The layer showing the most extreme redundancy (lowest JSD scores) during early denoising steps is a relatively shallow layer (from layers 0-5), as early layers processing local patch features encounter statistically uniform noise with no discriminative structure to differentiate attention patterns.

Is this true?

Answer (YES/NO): NO